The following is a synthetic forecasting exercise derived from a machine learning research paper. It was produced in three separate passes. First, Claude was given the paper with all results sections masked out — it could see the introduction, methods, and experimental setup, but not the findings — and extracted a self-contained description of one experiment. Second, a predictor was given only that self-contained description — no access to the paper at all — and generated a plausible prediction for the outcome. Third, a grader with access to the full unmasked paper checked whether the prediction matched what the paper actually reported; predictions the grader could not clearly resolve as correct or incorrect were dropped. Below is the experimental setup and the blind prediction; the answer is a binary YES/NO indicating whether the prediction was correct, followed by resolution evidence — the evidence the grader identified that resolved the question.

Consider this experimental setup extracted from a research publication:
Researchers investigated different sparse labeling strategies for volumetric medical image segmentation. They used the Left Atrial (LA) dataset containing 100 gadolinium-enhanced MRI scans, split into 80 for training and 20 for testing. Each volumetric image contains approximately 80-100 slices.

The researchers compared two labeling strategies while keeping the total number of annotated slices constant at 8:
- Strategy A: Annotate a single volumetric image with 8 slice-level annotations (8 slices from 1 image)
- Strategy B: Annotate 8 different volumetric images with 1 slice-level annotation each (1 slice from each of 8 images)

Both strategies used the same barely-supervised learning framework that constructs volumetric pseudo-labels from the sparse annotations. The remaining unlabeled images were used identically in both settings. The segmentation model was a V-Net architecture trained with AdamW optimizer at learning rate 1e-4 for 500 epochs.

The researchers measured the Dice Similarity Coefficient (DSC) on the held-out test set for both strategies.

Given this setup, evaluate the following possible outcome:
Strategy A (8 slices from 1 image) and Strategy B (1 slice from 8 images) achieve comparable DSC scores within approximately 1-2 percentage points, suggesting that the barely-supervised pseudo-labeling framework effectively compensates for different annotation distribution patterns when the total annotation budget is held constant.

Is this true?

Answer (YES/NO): NO